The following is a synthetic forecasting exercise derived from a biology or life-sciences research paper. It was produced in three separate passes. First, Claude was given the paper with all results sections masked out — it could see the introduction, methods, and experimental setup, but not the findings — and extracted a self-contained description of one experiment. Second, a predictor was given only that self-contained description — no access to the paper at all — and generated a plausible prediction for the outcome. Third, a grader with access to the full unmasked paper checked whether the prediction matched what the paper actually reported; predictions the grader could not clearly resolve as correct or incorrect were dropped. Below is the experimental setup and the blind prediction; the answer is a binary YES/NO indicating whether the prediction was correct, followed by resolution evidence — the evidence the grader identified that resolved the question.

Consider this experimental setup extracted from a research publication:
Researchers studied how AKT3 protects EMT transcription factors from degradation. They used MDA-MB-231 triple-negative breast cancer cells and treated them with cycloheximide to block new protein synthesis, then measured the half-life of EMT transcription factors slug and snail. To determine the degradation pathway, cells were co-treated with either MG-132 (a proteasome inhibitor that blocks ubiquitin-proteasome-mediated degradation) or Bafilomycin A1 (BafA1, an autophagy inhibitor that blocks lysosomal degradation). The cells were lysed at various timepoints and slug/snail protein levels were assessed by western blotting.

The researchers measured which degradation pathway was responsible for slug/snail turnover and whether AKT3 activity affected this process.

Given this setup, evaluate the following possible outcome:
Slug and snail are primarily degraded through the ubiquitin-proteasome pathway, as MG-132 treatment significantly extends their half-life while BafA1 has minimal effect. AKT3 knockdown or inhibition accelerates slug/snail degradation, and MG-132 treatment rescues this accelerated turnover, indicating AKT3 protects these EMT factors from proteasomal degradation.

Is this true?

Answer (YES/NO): YES